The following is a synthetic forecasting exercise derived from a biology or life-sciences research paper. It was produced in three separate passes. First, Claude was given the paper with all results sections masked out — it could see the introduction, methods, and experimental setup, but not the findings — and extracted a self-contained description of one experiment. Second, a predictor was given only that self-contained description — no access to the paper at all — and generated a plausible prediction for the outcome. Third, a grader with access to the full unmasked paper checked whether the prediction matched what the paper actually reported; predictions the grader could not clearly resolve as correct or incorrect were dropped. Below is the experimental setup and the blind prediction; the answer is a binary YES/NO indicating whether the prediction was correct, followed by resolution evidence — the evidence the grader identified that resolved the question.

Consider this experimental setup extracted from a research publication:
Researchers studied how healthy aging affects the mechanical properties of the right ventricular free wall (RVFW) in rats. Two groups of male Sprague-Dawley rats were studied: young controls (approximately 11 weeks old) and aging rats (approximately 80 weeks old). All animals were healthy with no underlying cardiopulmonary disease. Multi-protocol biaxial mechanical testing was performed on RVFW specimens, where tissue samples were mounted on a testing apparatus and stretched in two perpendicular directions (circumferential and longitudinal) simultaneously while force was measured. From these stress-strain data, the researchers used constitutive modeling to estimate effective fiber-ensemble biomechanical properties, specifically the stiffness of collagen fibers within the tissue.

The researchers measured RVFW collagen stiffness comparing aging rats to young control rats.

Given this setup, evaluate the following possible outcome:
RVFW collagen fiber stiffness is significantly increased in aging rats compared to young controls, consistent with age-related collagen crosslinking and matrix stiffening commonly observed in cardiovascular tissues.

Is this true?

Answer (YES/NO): NO